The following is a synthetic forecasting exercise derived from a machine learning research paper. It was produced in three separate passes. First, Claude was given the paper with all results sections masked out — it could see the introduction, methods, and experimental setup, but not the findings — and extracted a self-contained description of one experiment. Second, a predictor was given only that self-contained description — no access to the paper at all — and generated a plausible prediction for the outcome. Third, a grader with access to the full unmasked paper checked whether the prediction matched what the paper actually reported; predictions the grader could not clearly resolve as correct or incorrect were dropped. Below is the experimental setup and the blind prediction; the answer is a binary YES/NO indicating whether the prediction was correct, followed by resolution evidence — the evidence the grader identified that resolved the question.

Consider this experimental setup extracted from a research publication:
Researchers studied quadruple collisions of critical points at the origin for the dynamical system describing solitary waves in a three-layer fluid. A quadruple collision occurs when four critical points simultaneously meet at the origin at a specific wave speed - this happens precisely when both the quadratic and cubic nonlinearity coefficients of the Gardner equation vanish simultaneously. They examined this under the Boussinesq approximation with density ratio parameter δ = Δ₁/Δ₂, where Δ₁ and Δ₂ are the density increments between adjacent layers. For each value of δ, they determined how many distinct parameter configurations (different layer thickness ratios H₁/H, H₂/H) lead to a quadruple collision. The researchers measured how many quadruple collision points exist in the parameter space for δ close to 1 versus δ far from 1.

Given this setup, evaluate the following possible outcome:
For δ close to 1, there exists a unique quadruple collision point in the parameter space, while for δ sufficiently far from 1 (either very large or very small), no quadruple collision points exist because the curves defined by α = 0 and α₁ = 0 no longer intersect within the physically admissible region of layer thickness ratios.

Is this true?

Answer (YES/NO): NO